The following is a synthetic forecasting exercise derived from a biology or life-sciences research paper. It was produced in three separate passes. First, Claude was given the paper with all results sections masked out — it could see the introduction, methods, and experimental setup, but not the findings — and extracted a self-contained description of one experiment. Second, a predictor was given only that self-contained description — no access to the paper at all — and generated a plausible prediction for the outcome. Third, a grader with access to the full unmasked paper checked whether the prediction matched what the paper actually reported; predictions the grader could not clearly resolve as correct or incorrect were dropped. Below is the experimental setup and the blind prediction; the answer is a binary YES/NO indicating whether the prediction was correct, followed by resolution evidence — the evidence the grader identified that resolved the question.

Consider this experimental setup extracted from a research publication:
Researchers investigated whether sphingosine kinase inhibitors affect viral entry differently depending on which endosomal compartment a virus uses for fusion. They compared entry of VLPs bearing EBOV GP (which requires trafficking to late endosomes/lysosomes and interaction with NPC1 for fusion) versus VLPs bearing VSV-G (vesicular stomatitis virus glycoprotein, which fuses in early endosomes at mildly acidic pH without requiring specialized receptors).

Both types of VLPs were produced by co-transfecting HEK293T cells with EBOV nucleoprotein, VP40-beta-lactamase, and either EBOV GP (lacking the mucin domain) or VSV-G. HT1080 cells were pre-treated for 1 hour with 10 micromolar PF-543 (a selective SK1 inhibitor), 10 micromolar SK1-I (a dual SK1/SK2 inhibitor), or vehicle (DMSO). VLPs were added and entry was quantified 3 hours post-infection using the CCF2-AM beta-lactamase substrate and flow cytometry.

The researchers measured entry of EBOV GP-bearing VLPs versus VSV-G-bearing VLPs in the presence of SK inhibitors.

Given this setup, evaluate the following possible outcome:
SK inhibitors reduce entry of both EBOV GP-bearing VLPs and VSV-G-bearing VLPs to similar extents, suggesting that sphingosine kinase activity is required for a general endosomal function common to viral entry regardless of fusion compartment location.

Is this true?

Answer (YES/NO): NO